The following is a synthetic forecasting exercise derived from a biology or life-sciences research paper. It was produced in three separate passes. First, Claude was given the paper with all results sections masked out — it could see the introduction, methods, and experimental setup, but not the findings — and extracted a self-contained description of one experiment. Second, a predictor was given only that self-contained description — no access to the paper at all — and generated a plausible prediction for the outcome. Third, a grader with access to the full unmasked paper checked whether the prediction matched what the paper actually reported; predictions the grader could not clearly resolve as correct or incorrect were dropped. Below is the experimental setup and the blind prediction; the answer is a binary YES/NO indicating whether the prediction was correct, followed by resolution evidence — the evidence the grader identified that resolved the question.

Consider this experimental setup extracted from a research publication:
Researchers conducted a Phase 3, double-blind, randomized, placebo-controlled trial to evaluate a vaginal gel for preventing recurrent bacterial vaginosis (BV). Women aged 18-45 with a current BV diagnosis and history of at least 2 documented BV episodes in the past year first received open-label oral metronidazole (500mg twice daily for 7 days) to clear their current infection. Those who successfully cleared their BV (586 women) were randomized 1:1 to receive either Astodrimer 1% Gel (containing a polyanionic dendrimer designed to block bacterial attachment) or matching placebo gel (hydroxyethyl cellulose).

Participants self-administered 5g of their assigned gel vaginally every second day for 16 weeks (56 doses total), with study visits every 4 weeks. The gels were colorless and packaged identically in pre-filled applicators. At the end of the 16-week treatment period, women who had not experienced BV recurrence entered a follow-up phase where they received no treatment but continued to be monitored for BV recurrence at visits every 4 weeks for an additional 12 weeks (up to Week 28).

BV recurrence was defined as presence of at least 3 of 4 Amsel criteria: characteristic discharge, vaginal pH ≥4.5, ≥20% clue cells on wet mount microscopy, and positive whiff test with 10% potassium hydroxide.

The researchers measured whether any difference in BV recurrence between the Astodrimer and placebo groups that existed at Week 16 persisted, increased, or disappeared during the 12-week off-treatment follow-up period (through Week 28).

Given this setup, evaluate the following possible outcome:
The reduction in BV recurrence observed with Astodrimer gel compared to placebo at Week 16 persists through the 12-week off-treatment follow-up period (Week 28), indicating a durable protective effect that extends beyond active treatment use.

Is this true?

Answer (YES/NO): NO